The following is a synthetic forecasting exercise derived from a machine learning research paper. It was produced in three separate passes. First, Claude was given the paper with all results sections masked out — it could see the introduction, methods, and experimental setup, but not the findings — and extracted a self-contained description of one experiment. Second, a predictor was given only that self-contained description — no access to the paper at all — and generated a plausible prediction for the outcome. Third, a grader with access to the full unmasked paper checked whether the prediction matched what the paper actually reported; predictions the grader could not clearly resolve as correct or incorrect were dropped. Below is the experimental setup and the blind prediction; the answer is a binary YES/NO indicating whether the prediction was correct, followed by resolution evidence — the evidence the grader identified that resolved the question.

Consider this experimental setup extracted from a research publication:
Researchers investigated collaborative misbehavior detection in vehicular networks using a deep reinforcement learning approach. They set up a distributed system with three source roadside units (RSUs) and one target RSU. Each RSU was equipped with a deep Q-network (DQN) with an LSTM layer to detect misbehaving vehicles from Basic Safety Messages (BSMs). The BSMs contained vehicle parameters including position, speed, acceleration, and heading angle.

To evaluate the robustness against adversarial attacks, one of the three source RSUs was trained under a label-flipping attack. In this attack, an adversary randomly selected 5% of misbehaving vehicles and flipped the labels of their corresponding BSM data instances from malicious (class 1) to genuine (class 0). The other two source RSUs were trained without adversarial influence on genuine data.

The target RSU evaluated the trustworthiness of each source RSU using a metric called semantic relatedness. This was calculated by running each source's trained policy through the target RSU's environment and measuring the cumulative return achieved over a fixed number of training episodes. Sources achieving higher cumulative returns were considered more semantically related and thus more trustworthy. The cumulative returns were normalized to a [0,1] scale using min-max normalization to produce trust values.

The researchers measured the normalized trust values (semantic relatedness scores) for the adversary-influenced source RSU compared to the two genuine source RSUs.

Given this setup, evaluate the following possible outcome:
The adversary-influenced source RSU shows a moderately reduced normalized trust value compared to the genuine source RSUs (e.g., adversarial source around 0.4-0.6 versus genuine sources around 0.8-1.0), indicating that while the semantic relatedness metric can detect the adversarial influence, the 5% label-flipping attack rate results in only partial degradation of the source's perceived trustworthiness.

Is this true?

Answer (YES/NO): NO